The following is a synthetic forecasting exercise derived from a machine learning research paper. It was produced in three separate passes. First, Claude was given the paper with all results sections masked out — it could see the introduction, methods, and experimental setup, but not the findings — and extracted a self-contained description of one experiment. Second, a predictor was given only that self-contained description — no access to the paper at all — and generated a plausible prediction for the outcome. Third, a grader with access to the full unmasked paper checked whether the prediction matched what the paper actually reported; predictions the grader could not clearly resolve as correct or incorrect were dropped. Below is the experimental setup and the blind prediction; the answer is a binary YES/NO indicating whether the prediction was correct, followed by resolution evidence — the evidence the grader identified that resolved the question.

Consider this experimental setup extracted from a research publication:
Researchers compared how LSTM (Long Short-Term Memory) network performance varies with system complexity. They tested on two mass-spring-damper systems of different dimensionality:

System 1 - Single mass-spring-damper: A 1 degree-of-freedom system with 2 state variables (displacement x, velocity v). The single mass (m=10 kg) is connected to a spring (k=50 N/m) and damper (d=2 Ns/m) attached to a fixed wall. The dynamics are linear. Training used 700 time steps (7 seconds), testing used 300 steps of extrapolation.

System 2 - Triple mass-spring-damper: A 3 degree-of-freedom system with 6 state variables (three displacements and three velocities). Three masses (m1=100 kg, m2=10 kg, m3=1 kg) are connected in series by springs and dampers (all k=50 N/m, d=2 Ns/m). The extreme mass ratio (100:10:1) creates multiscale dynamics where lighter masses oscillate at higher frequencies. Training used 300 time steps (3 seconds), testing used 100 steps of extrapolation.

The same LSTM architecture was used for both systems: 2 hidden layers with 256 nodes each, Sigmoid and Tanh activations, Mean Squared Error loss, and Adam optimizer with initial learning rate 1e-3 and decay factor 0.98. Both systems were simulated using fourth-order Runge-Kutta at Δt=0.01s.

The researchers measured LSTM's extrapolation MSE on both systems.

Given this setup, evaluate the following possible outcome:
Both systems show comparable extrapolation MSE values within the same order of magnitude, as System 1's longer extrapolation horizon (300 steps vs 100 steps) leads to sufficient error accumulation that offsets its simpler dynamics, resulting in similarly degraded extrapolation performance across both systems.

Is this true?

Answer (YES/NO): YES